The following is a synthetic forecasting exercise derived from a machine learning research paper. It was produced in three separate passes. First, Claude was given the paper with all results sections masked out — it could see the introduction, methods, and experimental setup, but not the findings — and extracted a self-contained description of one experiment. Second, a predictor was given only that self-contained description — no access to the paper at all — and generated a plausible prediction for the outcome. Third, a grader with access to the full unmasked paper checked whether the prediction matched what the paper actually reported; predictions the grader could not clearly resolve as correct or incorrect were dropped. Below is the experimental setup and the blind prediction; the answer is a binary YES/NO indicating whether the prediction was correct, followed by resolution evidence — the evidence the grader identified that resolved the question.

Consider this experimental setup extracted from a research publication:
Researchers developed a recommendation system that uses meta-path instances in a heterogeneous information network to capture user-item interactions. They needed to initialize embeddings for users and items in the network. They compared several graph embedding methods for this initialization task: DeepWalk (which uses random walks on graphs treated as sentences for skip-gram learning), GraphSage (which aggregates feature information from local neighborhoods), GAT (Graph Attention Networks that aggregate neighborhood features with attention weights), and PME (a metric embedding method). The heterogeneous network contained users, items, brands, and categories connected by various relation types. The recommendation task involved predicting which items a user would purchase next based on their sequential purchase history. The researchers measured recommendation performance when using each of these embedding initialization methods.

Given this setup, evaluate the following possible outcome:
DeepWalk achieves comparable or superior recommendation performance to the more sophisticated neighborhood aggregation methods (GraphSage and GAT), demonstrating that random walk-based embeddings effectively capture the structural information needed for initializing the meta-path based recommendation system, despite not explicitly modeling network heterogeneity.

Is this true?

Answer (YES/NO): YES